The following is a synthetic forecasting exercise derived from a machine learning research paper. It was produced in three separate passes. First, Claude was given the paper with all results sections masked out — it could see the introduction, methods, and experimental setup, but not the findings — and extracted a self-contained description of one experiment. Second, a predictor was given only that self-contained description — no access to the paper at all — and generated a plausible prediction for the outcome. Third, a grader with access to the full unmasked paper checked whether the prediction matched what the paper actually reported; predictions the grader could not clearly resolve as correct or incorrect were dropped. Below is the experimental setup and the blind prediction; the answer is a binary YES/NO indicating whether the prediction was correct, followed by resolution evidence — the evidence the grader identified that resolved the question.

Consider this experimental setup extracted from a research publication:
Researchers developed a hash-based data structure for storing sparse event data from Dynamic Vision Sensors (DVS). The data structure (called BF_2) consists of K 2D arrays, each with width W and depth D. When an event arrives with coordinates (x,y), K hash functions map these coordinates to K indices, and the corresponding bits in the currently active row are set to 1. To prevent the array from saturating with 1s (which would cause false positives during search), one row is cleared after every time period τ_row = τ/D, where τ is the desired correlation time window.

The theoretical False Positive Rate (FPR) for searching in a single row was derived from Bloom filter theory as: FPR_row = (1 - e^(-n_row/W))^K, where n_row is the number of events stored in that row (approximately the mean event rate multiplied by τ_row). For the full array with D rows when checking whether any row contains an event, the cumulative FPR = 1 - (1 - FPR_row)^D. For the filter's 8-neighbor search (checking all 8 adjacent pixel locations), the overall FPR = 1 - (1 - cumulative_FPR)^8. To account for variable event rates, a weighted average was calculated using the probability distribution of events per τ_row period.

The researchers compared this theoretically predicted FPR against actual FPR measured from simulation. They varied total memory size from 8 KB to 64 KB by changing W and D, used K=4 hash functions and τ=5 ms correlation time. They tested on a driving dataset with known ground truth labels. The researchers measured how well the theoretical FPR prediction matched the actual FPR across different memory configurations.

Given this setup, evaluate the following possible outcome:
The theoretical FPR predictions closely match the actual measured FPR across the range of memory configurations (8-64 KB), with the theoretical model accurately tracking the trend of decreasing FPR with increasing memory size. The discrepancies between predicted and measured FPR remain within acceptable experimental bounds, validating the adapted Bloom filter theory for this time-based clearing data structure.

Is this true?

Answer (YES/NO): YES